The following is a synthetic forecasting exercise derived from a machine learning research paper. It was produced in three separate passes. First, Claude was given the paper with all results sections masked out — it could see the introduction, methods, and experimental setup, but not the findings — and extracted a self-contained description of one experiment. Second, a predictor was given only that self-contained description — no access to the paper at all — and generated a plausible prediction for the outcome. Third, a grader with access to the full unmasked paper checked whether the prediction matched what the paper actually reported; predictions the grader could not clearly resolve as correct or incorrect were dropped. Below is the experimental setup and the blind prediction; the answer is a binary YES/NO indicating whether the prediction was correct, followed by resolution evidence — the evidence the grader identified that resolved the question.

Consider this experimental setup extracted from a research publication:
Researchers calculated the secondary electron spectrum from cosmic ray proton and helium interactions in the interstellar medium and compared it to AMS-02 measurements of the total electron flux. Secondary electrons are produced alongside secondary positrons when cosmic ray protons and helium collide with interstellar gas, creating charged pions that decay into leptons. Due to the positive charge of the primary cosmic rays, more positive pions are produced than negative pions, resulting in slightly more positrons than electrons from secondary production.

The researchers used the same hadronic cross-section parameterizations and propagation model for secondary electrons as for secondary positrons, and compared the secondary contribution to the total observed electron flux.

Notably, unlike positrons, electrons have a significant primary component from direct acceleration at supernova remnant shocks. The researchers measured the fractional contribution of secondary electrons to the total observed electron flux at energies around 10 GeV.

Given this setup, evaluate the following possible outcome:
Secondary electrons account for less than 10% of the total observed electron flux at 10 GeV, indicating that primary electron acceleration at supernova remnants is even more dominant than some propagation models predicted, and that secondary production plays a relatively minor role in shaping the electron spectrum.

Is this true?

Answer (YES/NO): YES